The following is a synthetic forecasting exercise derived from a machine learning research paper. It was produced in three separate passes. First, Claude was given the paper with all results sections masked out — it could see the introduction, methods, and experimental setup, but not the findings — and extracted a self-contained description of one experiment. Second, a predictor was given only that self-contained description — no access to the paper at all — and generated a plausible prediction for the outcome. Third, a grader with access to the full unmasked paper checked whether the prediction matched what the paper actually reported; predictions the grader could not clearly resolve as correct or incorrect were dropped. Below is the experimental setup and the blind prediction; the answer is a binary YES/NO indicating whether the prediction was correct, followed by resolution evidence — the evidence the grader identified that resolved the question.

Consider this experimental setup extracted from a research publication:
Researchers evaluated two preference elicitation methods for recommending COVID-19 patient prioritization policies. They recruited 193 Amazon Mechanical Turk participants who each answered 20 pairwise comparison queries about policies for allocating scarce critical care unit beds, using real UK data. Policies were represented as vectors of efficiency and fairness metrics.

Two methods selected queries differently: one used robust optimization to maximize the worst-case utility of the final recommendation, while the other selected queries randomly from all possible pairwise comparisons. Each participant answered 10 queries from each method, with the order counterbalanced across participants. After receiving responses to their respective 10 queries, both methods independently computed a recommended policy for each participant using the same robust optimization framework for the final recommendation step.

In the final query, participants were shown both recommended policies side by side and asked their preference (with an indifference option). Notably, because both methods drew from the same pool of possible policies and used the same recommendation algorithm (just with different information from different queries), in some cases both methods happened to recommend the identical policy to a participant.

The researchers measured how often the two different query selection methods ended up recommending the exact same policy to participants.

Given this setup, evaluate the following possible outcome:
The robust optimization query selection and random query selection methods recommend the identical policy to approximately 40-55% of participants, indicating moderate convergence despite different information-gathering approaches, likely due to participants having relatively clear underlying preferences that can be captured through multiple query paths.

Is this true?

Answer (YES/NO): NO